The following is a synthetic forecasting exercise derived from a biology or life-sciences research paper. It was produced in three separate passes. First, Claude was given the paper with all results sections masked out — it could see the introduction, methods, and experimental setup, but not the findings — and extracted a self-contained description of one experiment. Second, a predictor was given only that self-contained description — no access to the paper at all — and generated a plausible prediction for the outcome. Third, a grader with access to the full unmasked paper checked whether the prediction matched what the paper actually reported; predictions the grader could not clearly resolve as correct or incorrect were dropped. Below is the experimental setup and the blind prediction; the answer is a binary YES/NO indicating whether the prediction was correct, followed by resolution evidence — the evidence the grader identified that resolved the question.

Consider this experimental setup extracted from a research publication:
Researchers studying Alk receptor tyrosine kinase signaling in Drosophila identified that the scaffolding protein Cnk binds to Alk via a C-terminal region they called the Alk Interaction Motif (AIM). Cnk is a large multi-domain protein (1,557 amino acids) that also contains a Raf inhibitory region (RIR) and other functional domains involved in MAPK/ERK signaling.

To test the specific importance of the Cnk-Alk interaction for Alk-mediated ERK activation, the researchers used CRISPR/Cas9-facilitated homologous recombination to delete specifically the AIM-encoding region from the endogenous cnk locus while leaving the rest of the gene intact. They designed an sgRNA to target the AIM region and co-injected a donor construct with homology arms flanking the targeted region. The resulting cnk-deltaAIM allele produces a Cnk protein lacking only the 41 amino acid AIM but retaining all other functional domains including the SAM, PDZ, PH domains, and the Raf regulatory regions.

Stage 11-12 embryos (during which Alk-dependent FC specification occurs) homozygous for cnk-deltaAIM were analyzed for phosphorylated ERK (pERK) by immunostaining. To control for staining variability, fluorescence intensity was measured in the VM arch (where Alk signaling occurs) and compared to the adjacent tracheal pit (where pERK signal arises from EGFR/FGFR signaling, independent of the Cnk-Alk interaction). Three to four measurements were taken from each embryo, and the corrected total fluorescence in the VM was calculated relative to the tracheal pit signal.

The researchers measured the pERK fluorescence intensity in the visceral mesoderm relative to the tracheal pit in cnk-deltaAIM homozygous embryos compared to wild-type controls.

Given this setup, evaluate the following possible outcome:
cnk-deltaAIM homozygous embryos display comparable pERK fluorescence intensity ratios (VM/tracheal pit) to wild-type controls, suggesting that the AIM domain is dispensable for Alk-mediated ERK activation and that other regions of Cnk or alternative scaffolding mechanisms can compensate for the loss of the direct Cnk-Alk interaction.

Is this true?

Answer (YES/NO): NO